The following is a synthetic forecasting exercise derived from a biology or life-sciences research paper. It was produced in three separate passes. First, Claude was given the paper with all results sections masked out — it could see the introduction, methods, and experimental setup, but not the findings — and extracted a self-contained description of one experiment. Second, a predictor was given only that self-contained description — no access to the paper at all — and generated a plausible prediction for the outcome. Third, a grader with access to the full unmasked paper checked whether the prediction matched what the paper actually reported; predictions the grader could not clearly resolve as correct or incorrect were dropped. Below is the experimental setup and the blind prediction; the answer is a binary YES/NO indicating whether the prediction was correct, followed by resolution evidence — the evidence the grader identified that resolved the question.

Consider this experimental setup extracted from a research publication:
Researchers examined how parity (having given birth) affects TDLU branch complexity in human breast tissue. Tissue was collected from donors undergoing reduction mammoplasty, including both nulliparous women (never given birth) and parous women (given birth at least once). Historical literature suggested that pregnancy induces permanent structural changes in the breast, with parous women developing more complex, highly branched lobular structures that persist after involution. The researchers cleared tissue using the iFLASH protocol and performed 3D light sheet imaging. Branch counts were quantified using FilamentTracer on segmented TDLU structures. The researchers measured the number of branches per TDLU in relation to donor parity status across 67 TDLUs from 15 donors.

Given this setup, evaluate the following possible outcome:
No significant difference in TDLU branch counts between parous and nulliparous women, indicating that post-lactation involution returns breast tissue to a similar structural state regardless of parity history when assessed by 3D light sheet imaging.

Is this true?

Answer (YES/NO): YES